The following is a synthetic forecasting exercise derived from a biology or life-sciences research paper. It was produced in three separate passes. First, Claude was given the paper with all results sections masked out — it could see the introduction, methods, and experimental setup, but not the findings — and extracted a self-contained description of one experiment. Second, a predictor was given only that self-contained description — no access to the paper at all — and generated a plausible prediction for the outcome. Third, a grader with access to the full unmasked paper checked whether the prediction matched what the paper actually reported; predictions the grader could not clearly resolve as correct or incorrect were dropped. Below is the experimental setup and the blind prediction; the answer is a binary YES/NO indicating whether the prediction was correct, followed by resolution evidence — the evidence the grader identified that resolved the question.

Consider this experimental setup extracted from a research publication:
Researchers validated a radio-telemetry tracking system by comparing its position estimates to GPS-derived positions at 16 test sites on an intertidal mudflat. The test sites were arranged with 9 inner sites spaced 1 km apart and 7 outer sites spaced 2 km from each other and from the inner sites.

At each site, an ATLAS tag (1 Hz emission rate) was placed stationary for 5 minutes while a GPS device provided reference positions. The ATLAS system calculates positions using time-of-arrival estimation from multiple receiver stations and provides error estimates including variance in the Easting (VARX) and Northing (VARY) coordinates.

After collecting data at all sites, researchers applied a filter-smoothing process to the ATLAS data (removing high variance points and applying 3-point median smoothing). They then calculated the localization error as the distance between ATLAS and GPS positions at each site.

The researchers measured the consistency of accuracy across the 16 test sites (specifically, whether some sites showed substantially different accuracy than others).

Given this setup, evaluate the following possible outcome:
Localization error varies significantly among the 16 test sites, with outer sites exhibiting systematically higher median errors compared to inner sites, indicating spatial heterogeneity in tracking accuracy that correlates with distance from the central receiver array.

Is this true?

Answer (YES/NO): YES